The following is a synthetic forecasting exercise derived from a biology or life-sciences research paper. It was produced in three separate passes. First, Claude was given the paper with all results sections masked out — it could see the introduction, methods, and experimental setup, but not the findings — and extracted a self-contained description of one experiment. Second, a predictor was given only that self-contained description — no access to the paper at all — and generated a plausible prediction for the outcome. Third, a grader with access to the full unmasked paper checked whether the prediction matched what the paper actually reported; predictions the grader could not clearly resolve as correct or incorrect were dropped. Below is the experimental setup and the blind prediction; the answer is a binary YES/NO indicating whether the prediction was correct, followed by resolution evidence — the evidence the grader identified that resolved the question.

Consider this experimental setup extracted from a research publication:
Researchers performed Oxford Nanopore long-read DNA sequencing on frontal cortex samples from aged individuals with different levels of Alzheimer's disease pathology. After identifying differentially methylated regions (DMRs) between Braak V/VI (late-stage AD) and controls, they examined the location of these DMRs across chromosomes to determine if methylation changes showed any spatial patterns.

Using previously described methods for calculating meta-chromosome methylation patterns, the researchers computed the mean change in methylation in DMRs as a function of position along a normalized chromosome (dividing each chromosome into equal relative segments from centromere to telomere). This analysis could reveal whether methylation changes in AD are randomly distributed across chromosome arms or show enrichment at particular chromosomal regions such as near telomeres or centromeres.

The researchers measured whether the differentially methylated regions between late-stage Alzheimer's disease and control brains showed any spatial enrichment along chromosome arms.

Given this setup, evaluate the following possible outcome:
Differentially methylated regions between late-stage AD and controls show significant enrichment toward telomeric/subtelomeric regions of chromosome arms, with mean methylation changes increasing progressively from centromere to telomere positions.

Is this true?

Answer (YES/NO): NO